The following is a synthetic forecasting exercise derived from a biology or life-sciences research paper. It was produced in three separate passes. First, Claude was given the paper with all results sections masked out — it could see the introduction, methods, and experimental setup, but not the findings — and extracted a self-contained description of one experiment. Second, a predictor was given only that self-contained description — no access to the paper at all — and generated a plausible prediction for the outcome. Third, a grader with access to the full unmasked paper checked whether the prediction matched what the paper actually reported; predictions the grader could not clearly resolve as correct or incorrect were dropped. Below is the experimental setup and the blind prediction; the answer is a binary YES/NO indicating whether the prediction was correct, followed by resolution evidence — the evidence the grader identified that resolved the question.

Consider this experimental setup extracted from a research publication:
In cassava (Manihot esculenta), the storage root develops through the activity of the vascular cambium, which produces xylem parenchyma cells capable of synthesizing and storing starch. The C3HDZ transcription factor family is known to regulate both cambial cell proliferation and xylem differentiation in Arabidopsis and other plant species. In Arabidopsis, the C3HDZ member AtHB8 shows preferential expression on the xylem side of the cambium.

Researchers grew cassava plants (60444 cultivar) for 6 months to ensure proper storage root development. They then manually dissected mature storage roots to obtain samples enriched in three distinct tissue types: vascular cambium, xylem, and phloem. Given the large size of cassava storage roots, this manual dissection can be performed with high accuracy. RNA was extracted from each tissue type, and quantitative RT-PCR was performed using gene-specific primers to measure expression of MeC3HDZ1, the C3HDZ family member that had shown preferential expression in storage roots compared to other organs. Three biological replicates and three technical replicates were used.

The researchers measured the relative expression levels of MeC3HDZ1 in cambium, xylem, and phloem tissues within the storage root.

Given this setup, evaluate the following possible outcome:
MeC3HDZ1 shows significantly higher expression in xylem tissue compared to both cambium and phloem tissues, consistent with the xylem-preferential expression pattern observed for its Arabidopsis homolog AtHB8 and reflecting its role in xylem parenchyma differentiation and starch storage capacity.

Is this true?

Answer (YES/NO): NO